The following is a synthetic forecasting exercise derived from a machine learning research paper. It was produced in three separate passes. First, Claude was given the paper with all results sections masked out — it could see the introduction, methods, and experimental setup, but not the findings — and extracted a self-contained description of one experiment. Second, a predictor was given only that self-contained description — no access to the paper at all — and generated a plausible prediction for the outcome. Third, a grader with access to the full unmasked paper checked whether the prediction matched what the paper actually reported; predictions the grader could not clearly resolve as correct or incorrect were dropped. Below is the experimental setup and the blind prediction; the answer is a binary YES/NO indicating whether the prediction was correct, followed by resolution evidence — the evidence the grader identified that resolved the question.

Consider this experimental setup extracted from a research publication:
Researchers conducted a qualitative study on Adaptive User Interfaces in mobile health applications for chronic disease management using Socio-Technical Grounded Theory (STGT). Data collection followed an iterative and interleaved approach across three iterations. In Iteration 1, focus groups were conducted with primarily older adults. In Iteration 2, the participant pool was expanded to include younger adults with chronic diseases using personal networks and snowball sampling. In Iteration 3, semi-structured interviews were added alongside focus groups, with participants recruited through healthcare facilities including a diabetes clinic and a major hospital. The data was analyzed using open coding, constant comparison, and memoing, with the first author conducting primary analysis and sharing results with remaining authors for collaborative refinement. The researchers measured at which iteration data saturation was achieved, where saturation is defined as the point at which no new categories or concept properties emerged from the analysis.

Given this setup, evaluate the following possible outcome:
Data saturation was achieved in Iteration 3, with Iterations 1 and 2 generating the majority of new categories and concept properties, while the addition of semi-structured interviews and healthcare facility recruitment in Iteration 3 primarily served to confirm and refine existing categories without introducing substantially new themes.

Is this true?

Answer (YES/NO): NO